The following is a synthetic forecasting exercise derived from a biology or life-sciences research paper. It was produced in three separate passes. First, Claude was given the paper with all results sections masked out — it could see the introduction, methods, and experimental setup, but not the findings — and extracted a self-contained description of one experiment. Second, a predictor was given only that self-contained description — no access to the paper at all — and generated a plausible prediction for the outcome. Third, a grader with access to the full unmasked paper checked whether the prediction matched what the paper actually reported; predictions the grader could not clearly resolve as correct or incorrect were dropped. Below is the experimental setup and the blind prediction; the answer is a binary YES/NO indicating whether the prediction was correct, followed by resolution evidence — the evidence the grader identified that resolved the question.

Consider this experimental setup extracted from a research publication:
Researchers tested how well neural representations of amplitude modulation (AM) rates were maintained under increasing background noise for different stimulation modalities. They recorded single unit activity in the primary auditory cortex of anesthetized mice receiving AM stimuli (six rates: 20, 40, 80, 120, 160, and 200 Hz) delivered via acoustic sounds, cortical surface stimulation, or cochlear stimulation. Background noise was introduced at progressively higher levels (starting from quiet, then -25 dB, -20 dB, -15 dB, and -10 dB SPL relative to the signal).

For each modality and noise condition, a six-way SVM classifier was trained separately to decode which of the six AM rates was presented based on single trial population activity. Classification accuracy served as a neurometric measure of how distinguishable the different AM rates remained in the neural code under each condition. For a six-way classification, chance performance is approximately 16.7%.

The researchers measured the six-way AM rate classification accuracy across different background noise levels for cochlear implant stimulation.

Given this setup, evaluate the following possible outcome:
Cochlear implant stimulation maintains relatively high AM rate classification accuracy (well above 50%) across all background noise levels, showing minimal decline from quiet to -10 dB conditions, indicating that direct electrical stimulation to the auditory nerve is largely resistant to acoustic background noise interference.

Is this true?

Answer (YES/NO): NO